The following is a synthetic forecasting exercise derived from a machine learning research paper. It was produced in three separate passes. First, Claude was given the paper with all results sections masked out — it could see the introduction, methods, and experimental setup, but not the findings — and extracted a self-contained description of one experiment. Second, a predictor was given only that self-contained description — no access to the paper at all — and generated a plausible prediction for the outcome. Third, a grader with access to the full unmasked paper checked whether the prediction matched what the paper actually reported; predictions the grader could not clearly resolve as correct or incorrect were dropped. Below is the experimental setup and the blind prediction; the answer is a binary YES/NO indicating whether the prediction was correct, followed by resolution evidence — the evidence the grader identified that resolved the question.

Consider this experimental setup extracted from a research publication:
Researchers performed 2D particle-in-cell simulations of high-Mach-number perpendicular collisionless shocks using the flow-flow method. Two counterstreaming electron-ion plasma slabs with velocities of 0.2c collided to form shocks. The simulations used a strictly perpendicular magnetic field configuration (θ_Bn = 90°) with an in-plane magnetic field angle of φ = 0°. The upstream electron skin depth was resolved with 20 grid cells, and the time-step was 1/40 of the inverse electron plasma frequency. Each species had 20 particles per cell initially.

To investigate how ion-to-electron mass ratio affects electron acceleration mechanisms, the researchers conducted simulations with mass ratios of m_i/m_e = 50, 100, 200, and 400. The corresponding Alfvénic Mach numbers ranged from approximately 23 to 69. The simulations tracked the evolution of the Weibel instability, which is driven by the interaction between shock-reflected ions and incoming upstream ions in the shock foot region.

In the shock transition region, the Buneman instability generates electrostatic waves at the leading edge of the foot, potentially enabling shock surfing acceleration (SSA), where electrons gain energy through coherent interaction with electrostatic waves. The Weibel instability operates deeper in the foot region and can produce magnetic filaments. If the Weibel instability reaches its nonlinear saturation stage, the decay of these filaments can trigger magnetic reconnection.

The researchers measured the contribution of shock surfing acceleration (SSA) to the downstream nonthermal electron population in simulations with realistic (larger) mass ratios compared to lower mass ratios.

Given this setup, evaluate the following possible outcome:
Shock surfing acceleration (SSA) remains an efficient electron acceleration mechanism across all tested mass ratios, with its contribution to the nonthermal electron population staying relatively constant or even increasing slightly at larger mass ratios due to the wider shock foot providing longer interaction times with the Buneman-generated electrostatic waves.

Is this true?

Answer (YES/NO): NO